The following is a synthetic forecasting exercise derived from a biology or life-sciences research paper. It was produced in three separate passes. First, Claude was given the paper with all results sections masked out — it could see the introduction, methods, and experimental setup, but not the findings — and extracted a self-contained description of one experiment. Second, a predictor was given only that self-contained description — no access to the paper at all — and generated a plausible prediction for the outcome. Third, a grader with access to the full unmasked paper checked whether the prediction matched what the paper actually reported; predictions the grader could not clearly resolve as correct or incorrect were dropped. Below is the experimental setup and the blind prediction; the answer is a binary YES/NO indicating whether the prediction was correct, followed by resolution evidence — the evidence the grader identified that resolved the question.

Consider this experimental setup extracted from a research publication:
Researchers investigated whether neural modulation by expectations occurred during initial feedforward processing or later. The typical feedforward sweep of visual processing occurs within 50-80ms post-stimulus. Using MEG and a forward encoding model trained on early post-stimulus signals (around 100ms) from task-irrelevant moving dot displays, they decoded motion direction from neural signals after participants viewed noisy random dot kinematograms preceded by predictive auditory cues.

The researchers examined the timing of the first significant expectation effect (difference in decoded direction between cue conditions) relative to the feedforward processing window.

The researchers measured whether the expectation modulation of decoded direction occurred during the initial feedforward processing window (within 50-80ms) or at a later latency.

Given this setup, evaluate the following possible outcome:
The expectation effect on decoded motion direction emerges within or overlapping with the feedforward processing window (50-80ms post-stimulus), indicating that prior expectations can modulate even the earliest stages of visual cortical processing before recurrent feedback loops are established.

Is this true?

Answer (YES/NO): NO